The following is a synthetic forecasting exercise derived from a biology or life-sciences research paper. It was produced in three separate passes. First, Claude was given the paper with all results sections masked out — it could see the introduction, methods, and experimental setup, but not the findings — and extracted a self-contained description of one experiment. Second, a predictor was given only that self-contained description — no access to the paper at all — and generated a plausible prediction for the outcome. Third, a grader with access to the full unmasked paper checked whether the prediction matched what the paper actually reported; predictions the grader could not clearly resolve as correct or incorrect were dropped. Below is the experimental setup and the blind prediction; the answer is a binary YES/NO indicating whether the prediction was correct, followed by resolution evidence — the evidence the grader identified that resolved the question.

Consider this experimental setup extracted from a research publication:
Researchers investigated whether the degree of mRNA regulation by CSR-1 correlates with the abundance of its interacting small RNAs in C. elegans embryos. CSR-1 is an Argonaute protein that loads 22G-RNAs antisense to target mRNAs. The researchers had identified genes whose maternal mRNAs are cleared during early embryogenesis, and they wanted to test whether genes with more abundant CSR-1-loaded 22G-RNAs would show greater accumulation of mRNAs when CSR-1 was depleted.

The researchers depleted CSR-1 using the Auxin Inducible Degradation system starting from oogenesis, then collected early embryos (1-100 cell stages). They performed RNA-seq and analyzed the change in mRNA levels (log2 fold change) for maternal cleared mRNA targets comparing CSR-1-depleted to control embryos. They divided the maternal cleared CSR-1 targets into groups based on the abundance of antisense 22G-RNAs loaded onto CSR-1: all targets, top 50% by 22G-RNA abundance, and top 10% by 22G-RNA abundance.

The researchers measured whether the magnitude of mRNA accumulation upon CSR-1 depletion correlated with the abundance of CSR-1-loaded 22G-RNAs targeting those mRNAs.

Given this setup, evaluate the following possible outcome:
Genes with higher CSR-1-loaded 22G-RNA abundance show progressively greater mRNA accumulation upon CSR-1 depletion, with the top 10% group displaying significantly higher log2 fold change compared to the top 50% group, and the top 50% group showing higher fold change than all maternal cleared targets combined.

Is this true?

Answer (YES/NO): YES